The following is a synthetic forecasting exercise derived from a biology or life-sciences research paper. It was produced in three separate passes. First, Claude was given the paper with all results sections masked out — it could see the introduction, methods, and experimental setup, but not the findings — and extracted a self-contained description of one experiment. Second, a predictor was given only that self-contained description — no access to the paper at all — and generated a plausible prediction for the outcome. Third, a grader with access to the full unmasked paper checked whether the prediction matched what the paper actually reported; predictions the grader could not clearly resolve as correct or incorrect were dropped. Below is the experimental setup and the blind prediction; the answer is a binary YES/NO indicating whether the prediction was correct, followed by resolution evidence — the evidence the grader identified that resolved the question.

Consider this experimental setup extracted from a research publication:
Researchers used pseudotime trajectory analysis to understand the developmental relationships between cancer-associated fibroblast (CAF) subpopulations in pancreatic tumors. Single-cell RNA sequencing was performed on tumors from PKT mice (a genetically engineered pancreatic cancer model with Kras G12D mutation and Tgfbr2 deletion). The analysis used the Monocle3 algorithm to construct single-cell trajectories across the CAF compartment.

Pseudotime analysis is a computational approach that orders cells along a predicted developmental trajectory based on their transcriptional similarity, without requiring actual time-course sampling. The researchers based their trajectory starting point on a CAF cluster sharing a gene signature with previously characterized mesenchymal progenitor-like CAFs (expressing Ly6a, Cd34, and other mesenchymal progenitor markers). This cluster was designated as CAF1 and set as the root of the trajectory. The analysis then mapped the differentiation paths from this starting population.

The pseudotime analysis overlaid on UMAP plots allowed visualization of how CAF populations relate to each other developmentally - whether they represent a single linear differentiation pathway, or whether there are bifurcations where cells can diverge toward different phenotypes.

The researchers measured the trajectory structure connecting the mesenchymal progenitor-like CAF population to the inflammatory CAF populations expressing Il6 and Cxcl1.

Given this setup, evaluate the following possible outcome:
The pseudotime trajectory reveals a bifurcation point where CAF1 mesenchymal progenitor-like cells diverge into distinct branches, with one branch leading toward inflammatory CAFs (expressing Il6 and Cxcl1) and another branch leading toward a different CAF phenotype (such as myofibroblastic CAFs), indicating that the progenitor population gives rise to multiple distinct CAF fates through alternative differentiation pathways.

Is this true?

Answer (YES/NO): YES